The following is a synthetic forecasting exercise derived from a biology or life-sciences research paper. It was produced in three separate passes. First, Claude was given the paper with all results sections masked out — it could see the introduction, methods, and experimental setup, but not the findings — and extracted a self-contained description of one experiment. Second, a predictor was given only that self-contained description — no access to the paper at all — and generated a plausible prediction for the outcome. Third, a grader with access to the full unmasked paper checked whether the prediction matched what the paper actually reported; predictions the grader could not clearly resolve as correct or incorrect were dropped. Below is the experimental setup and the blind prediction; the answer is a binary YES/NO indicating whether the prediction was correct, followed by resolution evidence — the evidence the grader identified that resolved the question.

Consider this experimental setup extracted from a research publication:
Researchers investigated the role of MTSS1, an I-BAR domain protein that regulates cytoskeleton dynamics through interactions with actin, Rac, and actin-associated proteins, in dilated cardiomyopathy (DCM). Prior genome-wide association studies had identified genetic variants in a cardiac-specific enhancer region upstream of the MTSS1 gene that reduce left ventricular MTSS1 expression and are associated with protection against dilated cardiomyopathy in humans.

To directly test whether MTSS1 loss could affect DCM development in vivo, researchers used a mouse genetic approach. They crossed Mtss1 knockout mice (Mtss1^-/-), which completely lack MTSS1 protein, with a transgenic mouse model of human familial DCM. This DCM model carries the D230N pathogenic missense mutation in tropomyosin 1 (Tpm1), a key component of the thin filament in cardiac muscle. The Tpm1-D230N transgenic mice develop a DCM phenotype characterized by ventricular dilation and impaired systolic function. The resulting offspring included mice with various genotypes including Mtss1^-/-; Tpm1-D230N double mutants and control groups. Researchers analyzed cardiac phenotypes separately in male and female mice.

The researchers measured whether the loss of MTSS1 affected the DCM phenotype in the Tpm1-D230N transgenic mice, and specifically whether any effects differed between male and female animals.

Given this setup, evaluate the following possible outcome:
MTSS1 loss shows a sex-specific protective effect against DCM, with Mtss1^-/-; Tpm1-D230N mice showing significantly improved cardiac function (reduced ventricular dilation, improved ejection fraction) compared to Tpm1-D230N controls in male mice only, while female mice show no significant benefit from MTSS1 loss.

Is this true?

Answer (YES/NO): NO